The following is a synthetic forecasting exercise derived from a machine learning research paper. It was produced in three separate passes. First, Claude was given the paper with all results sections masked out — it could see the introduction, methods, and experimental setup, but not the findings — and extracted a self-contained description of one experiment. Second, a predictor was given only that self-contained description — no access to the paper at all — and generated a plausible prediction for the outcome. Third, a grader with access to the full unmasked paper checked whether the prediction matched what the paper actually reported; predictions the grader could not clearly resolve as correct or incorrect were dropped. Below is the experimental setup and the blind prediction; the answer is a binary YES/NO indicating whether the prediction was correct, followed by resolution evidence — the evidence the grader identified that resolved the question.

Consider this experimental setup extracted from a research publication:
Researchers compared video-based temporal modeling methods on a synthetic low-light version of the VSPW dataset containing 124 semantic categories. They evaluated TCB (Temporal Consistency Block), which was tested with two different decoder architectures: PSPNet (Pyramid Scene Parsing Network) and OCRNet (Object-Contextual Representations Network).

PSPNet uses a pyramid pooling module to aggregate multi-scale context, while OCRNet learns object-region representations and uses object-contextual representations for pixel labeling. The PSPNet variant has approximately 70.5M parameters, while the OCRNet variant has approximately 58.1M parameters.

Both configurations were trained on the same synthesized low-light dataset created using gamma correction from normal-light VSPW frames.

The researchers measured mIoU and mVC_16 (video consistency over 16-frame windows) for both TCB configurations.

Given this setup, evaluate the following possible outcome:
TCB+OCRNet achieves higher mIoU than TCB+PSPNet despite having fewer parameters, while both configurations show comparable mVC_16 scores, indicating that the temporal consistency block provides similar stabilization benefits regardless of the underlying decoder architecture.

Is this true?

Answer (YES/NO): NO